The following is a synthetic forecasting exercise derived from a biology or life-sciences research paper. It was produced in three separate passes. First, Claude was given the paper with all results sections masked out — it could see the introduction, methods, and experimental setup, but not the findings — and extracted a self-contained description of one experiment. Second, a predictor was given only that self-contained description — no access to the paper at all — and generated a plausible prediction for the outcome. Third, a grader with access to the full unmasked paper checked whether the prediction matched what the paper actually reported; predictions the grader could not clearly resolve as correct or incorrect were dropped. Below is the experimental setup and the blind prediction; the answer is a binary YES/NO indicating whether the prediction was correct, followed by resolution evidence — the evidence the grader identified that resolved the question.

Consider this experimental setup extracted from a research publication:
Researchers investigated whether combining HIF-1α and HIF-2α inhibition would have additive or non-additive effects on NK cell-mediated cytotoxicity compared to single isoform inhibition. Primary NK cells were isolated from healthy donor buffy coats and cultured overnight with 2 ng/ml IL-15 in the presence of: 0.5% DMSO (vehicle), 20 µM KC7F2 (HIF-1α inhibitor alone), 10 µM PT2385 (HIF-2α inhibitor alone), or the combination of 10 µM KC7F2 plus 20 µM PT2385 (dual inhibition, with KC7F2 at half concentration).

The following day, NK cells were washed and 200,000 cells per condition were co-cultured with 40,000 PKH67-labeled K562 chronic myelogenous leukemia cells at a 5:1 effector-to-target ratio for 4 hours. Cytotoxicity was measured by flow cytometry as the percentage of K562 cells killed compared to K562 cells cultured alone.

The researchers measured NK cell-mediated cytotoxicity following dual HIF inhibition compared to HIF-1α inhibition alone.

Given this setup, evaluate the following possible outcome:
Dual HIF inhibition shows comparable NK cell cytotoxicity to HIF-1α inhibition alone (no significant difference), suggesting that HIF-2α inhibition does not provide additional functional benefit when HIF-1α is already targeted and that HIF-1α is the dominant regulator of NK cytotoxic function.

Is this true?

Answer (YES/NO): YES